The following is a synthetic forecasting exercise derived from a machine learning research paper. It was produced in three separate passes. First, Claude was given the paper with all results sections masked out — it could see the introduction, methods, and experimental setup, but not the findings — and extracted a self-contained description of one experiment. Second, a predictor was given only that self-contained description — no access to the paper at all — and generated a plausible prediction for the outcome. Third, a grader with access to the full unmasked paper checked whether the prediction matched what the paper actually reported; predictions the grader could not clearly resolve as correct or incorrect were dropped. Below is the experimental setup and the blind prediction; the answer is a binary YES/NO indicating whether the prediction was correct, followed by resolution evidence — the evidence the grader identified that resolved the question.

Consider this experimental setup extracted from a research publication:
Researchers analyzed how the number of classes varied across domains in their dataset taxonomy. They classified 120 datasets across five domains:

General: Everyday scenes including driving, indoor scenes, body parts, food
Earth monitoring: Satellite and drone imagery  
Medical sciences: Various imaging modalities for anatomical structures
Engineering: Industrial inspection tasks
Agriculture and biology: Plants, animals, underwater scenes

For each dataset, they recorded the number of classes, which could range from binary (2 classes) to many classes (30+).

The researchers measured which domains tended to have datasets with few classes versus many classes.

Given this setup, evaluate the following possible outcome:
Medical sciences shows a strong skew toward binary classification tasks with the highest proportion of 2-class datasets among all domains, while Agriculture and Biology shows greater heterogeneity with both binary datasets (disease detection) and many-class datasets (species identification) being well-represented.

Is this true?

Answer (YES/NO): NO